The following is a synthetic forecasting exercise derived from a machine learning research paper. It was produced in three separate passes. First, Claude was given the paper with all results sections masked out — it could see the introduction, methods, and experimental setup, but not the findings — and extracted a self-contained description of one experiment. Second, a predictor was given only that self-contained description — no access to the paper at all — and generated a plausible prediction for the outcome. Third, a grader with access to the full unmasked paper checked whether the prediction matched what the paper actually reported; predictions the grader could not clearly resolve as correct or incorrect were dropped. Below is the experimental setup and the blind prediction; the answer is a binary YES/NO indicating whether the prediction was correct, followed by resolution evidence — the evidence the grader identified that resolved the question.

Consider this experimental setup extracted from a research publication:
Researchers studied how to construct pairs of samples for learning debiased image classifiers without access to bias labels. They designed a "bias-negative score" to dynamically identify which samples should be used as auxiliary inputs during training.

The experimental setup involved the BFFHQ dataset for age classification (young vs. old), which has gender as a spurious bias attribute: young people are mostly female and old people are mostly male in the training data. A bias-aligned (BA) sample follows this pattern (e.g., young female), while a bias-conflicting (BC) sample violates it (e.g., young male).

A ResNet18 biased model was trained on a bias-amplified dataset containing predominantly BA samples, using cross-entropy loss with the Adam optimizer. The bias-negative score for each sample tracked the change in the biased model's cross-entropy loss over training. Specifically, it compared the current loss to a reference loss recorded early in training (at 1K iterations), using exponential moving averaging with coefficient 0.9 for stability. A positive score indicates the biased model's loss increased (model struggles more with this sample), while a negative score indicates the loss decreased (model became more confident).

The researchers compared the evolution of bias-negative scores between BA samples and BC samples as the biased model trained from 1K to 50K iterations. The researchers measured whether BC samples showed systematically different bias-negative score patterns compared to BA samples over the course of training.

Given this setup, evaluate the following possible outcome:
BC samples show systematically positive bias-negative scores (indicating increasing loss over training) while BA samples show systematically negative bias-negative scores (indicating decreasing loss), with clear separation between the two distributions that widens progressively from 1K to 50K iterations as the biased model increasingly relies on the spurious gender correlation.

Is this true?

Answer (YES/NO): NO